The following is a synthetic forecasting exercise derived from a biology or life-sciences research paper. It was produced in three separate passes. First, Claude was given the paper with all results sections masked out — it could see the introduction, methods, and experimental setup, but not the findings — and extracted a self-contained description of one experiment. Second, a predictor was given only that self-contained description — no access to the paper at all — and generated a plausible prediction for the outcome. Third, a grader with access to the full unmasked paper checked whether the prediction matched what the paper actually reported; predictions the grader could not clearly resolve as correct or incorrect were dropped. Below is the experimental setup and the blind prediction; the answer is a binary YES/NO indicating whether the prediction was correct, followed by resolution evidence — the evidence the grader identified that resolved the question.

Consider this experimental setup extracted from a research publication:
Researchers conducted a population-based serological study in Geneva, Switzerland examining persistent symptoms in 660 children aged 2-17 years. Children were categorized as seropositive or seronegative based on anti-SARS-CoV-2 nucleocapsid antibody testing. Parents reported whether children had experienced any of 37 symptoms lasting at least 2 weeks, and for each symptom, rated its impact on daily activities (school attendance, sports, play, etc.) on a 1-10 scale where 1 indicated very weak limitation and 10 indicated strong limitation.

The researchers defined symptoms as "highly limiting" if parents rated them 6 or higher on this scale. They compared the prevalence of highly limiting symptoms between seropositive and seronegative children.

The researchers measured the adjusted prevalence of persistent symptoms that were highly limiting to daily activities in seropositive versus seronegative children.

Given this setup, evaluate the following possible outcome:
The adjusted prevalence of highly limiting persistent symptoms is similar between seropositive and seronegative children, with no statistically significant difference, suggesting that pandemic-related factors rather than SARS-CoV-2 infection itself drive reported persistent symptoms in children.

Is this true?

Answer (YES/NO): NO